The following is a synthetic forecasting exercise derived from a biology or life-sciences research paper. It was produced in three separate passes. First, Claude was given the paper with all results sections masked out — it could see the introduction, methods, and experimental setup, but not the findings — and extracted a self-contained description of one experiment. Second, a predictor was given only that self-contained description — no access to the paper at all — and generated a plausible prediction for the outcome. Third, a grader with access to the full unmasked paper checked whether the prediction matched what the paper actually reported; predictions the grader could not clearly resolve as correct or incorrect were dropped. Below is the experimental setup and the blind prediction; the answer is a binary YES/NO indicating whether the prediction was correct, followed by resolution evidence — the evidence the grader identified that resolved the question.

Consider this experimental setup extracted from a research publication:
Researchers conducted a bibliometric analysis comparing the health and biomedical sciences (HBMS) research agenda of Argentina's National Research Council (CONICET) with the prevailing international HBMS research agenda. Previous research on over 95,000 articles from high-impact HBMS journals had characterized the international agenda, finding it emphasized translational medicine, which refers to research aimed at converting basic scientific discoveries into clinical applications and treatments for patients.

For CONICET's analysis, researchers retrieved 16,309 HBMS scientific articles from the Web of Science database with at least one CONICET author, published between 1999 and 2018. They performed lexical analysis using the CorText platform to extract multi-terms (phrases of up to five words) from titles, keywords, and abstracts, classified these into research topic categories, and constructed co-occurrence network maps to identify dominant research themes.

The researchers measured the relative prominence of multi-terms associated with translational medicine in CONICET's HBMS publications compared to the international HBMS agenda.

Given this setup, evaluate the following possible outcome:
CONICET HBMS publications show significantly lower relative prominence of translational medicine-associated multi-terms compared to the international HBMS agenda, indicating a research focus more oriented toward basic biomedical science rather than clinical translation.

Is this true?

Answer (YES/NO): YES